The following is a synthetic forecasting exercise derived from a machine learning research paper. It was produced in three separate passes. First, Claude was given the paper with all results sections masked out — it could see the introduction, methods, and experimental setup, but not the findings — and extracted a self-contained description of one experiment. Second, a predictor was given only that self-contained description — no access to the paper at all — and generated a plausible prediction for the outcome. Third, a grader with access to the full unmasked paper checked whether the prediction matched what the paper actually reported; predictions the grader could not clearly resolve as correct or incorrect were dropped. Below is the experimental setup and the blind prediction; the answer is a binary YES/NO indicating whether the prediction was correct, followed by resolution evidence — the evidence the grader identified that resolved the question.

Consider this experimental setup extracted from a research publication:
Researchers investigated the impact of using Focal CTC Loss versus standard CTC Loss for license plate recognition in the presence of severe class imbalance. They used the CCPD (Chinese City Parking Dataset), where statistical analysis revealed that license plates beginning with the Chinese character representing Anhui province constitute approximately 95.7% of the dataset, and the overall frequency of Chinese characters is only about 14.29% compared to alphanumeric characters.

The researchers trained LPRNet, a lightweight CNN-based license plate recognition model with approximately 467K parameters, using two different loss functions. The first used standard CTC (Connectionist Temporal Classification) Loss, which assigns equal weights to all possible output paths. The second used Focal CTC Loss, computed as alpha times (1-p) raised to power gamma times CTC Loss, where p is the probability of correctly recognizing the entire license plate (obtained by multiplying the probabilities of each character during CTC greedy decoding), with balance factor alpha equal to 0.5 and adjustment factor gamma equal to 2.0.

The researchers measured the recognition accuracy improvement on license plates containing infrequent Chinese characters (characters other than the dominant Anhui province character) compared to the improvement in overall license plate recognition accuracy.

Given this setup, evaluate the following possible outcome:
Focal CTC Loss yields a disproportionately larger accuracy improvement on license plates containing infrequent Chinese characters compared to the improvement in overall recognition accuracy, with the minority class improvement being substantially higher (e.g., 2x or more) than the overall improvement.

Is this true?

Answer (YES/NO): YES